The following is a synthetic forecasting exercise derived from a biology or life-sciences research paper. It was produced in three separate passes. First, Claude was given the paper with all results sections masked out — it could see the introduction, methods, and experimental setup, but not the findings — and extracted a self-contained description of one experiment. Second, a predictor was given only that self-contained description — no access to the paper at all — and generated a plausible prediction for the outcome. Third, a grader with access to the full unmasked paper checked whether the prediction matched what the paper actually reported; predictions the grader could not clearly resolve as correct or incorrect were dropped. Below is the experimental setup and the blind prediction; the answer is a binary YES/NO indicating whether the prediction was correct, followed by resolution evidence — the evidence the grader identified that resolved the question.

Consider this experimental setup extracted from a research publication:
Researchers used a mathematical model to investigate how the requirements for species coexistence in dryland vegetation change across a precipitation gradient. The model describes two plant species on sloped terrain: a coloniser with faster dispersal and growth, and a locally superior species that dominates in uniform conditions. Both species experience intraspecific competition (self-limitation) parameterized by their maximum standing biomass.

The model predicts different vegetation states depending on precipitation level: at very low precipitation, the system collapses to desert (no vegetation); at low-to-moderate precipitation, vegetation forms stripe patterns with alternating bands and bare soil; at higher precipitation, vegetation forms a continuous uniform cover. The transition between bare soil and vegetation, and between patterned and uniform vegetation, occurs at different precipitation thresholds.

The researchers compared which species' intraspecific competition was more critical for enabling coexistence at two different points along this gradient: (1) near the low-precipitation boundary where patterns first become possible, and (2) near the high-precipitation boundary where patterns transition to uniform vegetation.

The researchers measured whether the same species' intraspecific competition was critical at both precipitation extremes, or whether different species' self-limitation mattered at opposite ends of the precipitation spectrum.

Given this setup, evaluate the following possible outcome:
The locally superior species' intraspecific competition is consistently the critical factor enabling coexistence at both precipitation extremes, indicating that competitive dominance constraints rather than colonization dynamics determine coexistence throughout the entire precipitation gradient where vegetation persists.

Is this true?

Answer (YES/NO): NO